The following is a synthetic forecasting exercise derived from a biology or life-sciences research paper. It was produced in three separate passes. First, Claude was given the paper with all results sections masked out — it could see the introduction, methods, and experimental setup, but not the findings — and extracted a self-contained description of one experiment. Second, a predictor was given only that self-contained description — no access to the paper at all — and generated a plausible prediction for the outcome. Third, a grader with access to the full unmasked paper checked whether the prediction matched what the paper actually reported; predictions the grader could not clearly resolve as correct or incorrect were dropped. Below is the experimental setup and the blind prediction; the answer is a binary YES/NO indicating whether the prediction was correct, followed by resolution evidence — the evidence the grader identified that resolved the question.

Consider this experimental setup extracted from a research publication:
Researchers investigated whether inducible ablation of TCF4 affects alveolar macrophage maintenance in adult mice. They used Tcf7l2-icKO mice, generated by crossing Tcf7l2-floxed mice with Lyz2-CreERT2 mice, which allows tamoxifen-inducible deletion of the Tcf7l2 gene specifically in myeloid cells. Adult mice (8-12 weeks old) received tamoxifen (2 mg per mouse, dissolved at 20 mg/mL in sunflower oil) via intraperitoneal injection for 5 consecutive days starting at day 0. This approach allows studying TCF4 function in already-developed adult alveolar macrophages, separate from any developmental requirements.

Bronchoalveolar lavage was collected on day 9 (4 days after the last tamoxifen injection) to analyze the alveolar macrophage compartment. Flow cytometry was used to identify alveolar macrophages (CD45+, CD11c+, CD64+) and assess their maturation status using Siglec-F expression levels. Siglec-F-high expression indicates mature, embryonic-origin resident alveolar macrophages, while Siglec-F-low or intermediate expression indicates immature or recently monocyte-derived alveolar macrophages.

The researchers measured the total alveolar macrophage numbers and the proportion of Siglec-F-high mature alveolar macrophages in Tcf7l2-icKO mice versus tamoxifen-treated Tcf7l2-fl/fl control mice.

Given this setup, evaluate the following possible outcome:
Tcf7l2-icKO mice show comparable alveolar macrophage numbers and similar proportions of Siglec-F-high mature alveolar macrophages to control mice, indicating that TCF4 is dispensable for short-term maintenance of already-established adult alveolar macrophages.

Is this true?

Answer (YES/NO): YES